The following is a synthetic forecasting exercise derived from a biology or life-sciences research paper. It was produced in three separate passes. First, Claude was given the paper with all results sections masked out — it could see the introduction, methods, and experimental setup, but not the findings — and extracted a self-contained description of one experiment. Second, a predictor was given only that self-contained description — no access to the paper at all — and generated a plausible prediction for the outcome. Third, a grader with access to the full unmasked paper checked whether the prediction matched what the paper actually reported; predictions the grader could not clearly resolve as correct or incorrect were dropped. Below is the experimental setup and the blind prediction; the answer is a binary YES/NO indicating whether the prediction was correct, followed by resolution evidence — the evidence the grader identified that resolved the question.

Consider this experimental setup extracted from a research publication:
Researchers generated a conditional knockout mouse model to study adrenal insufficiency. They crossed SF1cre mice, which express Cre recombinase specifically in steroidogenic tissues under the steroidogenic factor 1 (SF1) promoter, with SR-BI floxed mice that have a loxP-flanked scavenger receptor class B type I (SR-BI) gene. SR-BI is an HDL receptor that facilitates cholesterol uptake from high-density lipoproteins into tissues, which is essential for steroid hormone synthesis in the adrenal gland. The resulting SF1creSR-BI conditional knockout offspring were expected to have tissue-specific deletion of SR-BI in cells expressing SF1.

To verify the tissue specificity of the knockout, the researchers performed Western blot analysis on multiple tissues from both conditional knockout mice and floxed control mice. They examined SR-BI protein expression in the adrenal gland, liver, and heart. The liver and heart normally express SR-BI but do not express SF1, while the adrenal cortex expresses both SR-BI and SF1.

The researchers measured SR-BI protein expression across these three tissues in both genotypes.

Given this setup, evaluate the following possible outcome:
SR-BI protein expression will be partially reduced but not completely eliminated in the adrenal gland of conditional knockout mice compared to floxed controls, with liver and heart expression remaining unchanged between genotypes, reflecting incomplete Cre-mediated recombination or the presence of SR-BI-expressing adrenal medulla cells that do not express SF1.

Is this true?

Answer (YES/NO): NO